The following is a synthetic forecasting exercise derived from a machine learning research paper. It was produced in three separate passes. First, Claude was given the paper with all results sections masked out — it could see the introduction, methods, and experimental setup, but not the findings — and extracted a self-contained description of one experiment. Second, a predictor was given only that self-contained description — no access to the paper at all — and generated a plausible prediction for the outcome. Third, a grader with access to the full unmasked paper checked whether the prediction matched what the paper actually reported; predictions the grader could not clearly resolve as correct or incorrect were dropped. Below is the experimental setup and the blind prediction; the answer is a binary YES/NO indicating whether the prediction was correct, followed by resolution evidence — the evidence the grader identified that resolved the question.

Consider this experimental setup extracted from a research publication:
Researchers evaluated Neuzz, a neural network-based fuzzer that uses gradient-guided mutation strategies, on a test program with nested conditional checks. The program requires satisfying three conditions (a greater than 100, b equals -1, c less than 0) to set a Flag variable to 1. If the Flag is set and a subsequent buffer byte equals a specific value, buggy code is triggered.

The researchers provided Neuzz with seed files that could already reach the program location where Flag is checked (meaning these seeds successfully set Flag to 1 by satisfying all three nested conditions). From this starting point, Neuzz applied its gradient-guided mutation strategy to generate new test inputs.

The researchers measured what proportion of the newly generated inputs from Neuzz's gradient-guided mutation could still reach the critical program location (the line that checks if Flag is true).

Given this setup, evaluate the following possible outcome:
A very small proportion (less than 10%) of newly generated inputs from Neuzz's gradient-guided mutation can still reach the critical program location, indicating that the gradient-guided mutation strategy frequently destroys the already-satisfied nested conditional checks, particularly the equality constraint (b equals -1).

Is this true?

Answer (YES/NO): NO